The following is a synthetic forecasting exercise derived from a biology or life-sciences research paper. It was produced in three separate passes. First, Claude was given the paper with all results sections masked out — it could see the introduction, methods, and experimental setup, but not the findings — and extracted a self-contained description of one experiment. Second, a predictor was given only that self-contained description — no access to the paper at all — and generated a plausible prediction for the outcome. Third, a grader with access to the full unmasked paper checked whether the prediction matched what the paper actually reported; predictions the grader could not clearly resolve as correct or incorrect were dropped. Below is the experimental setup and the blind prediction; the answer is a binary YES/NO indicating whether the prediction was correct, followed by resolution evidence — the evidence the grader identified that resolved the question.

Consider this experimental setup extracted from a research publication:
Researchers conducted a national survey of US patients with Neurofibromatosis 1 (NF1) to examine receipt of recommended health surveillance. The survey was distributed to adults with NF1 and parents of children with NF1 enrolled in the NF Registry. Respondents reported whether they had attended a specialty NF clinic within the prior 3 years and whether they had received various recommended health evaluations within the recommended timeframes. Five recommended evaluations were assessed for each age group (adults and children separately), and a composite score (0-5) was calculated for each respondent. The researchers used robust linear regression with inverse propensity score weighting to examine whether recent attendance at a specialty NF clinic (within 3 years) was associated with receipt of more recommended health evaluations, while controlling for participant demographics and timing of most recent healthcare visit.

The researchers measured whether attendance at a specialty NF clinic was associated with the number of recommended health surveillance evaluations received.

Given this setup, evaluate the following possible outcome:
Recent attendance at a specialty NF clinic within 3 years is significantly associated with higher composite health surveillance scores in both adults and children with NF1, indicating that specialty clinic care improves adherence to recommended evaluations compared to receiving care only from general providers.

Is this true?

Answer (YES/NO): YES